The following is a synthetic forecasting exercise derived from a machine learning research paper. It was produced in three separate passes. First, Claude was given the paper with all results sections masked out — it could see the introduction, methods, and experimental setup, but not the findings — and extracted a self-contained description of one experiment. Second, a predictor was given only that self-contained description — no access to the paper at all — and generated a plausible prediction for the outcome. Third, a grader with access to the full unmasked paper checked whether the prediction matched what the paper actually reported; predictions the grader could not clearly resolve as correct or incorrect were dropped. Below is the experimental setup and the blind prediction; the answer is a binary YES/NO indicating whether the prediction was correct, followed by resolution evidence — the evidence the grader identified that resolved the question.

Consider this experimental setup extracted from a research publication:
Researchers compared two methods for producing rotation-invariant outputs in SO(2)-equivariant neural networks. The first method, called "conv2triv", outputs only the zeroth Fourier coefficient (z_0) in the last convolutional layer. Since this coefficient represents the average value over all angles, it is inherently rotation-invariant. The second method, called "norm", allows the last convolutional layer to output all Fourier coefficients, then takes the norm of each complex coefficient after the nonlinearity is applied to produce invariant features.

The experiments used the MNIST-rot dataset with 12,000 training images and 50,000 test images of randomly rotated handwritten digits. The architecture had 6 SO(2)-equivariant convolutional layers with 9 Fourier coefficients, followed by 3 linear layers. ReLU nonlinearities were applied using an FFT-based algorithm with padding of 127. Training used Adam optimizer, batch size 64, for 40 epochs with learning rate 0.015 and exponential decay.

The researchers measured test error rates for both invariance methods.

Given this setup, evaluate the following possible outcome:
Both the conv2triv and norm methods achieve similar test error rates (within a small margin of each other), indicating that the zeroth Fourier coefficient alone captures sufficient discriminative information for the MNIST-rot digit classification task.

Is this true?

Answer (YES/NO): NO